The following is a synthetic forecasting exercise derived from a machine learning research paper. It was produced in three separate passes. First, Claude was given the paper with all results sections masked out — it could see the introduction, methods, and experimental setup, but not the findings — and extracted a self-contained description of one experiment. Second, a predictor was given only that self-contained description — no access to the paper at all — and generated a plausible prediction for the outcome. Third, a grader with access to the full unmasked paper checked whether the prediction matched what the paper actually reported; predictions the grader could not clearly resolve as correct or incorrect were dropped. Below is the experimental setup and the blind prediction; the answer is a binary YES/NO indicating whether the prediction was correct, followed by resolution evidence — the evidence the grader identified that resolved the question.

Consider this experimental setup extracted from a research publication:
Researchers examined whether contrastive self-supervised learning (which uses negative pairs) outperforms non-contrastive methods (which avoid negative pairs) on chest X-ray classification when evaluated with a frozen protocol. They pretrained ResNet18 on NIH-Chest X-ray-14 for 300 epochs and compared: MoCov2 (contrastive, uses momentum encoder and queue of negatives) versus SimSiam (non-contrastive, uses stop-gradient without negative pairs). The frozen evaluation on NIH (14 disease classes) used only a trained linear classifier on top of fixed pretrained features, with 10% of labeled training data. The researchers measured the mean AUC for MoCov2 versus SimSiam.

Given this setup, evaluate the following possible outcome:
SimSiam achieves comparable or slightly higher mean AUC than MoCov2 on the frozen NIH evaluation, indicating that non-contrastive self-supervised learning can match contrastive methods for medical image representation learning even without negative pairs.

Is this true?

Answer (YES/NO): NO